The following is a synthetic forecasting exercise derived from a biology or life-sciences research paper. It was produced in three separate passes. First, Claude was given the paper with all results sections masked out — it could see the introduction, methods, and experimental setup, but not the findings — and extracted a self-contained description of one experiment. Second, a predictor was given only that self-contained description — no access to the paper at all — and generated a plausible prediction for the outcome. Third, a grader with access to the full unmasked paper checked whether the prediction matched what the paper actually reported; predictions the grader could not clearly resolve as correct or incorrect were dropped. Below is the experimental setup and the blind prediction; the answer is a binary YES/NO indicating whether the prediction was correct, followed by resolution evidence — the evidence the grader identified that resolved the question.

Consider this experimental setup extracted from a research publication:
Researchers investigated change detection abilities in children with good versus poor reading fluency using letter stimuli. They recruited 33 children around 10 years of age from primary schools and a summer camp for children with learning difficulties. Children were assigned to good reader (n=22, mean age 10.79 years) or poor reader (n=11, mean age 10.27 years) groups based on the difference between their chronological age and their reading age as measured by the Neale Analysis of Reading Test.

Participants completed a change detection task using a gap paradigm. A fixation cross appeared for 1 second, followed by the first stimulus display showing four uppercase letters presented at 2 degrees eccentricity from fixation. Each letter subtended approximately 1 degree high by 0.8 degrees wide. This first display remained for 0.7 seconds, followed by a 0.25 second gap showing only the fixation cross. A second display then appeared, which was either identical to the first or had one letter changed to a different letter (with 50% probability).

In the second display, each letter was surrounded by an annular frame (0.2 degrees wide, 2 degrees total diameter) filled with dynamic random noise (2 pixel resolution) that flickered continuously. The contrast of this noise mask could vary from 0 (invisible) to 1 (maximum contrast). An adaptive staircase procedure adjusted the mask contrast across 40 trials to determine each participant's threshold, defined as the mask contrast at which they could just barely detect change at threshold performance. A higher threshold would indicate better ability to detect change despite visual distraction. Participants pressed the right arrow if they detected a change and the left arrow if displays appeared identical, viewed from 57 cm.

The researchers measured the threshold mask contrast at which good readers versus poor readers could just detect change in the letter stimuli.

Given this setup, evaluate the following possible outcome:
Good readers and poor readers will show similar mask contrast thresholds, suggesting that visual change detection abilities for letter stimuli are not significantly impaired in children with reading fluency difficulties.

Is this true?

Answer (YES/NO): NO